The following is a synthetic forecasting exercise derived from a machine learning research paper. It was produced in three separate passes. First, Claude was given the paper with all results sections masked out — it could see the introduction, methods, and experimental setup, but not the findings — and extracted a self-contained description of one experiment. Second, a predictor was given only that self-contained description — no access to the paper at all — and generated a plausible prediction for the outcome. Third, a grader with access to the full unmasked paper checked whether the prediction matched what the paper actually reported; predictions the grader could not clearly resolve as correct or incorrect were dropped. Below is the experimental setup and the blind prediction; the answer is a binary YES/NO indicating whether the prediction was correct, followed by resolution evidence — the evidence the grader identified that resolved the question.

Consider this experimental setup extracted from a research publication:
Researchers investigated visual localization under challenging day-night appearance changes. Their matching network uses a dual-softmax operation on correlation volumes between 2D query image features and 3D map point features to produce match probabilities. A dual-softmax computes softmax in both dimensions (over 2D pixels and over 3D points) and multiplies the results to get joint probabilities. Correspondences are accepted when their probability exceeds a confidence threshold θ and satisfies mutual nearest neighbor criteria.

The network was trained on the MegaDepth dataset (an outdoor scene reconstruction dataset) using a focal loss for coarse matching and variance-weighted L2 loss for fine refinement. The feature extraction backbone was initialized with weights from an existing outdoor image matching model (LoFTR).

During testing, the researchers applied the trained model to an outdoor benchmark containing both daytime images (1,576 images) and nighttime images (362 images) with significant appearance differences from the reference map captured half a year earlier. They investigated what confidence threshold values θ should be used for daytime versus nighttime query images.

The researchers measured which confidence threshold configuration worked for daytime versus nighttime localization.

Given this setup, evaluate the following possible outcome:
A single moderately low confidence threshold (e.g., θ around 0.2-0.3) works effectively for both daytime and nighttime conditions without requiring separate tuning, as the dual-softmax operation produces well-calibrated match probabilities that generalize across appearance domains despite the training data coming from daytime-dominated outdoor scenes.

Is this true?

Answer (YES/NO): NO